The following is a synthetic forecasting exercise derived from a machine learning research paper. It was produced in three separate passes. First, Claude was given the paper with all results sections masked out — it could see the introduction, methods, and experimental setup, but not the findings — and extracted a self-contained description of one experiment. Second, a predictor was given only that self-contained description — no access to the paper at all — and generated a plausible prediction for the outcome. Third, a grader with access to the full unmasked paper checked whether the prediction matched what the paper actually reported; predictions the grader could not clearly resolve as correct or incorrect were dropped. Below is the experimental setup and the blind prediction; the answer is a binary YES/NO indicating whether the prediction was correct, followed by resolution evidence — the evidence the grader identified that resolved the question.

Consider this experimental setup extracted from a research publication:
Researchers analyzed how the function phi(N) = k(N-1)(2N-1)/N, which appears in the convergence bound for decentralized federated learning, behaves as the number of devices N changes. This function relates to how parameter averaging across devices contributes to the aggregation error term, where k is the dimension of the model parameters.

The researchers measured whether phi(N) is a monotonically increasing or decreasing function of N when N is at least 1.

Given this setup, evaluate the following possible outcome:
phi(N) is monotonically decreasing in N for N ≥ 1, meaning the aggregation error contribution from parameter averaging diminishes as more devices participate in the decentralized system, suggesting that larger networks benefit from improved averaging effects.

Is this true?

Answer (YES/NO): NO